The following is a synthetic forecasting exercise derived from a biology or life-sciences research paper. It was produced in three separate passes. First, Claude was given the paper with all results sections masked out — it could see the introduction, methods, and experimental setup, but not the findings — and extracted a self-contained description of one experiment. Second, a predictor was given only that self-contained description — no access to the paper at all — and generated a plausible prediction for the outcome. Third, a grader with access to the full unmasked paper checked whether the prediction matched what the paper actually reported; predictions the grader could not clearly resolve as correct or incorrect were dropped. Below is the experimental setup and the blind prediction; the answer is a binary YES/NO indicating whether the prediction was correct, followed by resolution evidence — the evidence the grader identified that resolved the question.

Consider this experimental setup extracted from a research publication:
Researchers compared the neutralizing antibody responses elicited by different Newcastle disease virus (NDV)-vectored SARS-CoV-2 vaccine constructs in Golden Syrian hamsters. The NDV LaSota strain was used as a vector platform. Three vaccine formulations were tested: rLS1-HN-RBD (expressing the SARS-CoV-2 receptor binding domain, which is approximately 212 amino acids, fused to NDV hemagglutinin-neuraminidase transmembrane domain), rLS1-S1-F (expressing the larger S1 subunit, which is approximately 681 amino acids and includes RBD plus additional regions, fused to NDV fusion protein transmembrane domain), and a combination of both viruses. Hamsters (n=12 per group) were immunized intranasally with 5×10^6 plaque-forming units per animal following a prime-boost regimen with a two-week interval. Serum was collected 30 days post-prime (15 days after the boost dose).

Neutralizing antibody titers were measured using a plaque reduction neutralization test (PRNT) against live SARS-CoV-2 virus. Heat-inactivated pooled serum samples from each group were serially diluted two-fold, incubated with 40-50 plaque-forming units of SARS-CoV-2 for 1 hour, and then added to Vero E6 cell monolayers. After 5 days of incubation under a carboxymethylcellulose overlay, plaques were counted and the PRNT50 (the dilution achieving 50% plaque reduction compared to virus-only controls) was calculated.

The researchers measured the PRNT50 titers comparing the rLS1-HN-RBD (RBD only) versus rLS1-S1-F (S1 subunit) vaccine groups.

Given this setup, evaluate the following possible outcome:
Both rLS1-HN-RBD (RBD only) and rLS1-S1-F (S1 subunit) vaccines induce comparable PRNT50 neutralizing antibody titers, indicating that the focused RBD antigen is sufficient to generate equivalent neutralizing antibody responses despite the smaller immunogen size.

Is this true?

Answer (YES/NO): NO